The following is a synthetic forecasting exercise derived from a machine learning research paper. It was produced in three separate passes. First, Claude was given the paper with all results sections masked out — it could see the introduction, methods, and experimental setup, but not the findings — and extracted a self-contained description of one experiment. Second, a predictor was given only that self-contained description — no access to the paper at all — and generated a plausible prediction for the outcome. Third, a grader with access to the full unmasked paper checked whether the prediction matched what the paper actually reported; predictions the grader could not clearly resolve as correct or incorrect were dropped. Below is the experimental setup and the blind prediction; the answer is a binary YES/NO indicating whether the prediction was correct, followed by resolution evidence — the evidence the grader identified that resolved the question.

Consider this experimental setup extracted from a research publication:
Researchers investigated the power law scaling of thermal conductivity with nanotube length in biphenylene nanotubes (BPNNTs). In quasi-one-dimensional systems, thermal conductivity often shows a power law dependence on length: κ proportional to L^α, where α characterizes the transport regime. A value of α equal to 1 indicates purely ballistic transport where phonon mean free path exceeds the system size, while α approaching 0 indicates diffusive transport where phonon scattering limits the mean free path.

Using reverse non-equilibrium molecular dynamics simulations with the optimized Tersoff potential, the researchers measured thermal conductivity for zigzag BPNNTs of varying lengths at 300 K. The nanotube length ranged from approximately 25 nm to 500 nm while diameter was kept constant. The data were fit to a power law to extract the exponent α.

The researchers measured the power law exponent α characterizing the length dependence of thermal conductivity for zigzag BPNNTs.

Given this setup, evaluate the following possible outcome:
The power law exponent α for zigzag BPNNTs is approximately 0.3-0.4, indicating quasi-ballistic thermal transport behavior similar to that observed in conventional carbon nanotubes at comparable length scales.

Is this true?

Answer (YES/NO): YES